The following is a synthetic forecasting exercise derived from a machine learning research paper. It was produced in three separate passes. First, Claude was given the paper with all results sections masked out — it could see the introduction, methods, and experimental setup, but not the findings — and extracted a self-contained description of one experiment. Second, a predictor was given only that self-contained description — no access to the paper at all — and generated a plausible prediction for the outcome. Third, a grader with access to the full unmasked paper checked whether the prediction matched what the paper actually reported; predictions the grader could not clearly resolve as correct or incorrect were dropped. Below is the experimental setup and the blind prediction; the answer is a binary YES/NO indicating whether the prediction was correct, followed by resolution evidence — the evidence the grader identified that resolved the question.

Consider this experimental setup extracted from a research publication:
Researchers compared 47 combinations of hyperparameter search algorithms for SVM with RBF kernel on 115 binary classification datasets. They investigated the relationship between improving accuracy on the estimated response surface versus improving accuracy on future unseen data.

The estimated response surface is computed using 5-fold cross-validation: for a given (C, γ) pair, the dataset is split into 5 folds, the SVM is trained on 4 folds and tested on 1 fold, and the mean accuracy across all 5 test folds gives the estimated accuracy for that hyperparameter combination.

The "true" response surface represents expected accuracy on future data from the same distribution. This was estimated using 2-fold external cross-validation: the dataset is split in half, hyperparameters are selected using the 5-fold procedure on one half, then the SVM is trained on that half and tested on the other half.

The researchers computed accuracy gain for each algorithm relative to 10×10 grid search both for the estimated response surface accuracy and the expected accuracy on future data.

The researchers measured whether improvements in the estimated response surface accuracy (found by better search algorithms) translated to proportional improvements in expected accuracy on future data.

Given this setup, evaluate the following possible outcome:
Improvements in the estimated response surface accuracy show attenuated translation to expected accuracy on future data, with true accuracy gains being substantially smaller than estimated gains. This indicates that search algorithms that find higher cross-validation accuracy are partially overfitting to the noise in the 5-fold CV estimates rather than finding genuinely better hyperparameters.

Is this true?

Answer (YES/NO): YES